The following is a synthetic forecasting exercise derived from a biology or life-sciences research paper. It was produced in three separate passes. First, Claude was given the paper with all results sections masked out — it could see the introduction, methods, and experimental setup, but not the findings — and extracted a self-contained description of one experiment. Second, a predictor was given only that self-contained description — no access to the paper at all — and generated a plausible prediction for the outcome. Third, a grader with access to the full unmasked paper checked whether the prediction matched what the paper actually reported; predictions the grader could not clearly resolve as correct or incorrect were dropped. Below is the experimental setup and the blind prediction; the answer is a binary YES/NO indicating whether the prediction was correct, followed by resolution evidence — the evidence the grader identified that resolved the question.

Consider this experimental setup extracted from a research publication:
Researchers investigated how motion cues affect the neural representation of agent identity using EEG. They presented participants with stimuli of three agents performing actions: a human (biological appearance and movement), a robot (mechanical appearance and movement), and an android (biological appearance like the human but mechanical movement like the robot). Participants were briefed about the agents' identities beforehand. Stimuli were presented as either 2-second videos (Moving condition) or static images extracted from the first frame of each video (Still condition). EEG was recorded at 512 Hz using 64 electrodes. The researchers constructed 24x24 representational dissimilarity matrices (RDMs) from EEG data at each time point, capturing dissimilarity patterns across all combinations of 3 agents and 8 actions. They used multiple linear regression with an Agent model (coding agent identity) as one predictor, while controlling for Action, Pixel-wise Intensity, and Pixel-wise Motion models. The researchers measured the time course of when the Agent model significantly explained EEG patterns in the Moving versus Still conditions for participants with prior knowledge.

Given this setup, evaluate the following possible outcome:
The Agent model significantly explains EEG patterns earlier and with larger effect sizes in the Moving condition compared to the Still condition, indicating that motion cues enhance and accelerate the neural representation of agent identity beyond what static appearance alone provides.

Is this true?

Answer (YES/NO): NO